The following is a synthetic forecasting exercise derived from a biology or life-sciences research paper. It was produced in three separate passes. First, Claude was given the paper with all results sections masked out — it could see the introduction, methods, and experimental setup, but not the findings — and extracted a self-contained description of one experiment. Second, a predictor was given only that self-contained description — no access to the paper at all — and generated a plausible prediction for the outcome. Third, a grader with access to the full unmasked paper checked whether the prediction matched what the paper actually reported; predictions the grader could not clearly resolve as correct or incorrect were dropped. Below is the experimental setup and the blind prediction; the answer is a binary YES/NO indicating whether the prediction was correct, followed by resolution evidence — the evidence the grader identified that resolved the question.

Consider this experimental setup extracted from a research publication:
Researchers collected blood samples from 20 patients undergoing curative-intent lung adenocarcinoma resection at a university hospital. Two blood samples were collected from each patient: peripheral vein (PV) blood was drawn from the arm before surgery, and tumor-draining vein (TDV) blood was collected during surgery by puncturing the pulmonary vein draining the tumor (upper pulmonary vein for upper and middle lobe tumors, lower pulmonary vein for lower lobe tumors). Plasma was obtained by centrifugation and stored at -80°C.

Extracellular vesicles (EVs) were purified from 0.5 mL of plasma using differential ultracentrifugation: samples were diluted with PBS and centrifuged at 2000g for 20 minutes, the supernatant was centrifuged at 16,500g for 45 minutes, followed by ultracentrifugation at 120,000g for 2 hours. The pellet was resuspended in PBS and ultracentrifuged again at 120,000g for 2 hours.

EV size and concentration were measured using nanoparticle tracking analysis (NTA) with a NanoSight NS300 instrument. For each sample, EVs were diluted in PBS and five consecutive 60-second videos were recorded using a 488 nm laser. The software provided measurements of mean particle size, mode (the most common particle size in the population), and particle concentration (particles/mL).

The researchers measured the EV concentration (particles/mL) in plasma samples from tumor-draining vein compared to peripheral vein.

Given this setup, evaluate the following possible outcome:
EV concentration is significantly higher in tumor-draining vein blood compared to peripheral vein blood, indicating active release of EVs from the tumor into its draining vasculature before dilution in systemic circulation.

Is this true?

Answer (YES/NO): YES